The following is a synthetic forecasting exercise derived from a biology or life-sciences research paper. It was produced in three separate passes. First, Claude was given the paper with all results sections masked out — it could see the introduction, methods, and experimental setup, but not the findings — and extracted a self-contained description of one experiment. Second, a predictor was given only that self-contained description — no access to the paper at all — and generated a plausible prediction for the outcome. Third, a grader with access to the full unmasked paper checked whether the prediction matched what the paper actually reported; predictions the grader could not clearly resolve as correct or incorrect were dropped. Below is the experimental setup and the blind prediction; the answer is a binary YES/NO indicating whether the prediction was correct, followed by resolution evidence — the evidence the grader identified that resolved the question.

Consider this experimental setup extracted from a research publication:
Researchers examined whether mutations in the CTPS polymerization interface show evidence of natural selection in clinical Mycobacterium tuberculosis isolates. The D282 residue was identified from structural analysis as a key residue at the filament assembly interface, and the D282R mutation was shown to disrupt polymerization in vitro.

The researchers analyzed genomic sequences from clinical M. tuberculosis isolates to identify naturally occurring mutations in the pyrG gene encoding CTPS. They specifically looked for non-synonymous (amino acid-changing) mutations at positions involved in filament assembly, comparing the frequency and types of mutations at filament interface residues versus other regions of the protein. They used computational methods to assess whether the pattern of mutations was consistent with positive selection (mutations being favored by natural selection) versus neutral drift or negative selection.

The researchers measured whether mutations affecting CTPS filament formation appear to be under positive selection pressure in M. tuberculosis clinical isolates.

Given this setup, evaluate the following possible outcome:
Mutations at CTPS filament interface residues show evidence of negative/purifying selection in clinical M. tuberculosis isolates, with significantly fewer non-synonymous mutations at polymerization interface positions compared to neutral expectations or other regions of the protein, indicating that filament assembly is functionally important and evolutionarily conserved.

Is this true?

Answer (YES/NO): NO